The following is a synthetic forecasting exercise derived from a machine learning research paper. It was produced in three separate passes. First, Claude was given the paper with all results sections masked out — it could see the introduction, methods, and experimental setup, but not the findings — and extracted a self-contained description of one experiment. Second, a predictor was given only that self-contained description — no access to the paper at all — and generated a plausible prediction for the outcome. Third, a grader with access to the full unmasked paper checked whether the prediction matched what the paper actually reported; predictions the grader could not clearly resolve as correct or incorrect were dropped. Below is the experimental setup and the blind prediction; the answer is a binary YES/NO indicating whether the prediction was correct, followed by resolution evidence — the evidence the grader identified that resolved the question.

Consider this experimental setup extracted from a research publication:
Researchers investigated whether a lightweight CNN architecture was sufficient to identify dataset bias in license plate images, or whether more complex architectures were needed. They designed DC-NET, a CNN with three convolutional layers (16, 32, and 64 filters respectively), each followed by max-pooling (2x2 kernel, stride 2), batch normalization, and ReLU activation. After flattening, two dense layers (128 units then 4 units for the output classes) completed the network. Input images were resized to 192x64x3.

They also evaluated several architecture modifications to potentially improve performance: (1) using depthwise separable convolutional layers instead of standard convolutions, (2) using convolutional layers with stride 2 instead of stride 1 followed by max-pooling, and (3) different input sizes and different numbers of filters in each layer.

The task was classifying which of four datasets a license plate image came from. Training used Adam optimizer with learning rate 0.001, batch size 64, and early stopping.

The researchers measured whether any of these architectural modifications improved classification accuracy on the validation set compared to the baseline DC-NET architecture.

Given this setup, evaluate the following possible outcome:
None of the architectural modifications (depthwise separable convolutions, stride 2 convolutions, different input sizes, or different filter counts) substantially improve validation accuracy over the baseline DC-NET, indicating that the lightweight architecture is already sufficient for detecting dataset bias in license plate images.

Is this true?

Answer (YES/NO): YES